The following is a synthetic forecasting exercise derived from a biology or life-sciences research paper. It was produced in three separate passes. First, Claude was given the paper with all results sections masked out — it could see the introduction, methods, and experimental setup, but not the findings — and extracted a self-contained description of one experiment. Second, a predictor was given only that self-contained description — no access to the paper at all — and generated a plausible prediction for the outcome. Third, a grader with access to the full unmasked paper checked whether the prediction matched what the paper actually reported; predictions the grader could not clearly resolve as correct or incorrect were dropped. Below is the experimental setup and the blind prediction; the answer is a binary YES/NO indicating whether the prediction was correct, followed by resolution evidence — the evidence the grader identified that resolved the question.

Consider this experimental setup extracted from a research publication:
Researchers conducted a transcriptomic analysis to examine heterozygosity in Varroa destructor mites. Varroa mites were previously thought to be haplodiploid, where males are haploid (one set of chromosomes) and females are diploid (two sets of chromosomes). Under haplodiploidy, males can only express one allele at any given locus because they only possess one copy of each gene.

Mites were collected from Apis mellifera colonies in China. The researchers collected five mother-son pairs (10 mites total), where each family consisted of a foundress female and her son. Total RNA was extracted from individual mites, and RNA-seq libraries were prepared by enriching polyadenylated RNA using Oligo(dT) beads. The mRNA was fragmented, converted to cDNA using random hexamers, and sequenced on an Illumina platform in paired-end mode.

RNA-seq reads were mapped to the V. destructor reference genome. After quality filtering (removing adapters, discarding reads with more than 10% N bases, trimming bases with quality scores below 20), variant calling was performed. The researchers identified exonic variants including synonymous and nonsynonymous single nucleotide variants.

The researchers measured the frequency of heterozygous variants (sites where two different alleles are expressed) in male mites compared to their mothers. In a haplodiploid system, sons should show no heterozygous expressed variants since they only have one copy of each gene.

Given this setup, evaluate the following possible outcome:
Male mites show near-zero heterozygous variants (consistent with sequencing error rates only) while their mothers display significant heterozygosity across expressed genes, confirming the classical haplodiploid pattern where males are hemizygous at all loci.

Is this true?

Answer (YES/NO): NO